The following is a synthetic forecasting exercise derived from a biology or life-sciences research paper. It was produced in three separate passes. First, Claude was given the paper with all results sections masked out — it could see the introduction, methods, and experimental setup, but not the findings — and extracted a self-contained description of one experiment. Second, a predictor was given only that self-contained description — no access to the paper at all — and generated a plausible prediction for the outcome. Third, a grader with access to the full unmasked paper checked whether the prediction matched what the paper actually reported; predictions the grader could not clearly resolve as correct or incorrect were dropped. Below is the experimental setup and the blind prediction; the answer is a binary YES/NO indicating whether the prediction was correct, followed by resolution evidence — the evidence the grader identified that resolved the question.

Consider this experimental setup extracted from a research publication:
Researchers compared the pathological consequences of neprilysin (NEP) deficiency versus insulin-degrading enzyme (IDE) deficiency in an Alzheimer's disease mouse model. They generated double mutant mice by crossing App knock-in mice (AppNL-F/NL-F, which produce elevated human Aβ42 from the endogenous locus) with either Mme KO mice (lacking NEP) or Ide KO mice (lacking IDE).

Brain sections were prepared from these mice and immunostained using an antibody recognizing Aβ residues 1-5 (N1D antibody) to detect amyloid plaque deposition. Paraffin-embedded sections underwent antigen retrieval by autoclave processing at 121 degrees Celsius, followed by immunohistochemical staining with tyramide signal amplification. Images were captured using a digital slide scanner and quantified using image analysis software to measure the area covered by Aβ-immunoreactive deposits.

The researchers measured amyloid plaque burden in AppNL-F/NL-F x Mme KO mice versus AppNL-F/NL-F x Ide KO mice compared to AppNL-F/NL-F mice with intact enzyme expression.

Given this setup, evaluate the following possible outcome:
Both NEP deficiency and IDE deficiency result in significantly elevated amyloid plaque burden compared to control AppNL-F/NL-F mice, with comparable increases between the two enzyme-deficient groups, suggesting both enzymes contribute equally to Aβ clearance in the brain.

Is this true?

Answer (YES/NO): NO